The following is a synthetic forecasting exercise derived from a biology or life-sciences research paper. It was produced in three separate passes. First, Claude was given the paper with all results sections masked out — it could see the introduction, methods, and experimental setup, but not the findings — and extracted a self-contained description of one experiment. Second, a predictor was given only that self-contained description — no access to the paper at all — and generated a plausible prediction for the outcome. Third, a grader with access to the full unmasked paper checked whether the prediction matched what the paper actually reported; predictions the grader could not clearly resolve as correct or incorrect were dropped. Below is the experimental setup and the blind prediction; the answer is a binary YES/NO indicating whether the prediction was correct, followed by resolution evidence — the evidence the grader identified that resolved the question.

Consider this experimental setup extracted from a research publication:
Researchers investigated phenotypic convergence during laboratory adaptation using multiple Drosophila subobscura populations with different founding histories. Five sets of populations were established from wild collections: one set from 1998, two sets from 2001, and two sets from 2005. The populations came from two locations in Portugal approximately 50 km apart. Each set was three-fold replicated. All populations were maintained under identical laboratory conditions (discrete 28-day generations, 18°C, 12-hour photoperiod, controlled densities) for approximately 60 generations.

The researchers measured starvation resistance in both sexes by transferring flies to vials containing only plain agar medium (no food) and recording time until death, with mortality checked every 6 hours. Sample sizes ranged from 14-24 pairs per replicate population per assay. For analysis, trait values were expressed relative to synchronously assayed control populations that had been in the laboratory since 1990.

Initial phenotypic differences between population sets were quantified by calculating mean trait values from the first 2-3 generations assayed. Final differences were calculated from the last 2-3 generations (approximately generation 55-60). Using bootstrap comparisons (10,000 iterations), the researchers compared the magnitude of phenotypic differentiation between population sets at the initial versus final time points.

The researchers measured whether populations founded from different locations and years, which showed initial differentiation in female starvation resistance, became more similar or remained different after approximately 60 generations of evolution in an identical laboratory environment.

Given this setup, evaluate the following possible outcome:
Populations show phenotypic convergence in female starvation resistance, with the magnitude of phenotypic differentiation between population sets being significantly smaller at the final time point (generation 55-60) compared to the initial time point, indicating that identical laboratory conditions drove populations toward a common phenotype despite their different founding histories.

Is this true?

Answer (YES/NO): YES